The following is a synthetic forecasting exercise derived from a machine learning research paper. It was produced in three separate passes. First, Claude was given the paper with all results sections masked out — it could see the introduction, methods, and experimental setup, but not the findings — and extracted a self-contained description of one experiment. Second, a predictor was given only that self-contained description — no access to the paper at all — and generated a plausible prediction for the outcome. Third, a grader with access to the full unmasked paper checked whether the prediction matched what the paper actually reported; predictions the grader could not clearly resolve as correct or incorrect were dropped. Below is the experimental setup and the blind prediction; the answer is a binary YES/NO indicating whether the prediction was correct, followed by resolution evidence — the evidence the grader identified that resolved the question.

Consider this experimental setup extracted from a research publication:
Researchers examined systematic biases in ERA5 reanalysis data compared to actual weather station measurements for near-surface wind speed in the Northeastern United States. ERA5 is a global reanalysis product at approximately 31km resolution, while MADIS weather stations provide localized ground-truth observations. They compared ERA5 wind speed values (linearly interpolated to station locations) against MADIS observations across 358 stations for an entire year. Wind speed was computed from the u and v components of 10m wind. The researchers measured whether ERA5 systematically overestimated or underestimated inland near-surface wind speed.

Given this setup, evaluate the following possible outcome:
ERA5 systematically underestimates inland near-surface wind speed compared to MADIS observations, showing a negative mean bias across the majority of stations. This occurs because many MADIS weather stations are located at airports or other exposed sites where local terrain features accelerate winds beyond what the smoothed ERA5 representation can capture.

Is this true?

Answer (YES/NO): NO